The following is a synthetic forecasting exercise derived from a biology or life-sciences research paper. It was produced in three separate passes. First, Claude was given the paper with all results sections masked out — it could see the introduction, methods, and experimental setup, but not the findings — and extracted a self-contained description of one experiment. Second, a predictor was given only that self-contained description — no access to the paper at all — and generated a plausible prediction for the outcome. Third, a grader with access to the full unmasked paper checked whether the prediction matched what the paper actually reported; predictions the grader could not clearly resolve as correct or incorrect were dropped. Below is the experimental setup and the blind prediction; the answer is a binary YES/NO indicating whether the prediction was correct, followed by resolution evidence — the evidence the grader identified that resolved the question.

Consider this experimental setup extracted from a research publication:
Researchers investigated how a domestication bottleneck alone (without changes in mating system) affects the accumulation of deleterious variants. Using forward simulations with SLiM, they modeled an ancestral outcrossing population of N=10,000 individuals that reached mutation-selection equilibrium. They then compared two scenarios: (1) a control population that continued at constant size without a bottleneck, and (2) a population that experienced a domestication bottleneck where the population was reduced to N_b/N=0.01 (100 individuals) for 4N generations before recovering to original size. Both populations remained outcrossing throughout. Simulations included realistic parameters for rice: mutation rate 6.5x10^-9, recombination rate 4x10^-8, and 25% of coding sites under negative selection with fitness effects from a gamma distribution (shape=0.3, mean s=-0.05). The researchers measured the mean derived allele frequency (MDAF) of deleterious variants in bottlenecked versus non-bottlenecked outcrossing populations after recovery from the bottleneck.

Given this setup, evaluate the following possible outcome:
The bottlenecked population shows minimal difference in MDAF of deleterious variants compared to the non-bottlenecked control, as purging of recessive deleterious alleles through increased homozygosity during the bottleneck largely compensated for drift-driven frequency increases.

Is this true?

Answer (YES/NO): NO